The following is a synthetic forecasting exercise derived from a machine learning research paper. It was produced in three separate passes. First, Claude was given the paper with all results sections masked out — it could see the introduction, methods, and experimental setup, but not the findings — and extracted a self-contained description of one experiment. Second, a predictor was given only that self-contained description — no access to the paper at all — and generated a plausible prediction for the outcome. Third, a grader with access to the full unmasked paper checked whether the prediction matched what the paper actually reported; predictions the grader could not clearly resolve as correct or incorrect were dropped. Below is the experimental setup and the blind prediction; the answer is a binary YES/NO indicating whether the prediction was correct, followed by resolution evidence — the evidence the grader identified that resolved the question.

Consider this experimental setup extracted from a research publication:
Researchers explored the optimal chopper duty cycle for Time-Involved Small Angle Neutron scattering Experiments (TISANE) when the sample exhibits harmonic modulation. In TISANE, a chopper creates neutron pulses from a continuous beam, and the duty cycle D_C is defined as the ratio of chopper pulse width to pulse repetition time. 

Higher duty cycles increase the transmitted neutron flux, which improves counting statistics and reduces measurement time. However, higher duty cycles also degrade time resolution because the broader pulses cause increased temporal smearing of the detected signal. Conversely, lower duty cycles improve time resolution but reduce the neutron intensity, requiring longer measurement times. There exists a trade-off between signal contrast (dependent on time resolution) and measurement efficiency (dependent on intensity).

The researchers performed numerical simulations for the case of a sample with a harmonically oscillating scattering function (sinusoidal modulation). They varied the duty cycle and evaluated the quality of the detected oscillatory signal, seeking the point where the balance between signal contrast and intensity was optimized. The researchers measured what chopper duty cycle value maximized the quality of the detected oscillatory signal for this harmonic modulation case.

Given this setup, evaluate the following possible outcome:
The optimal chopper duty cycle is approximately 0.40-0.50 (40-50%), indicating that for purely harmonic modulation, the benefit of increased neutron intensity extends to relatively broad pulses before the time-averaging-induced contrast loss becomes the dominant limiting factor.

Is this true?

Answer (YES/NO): NO